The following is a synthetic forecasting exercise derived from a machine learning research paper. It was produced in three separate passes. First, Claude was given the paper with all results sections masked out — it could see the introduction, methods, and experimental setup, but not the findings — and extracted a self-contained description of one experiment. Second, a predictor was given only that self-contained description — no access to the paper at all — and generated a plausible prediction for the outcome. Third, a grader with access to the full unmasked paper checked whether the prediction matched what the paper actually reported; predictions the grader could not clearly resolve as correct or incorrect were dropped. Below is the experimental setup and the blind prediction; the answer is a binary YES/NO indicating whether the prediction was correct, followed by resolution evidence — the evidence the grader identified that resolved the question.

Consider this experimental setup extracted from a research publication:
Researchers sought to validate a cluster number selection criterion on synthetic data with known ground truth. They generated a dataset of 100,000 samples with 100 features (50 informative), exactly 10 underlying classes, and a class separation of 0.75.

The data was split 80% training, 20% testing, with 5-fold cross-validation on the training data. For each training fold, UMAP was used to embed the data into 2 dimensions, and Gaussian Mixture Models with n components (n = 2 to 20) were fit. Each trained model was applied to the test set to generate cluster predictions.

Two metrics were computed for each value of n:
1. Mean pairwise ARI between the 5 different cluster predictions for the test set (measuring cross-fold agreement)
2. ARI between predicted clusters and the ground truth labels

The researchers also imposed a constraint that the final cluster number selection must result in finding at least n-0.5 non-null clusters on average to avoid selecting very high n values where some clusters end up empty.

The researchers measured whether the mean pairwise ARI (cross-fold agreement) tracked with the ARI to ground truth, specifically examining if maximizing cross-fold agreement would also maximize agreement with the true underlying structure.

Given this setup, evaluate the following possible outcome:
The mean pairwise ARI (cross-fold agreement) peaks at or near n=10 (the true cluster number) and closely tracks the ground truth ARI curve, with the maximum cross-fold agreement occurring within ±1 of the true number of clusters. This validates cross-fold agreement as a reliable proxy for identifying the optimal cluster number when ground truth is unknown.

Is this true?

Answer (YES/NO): YES